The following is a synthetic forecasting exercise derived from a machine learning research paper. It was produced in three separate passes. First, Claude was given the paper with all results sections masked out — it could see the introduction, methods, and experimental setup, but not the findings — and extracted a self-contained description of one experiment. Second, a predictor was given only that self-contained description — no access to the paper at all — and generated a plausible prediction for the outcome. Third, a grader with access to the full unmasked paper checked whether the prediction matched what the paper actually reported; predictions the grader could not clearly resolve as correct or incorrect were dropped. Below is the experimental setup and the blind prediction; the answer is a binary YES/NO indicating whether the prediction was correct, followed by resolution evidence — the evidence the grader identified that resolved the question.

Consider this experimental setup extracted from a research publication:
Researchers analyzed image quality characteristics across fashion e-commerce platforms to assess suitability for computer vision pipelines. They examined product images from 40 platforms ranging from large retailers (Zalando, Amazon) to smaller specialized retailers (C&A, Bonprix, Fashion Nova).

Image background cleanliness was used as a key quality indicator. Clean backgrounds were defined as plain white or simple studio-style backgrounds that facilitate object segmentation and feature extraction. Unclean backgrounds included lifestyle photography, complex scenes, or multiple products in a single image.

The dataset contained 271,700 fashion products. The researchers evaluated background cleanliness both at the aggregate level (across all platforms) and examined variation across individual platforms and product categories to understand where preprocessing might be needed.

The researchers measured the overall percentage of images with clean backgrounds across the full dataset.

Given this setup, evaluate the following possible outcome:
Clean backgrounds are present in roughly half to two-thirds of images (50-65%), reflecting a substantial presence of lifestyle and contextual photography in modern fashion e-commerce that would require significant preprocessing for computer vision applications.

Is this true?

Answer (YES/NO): NO